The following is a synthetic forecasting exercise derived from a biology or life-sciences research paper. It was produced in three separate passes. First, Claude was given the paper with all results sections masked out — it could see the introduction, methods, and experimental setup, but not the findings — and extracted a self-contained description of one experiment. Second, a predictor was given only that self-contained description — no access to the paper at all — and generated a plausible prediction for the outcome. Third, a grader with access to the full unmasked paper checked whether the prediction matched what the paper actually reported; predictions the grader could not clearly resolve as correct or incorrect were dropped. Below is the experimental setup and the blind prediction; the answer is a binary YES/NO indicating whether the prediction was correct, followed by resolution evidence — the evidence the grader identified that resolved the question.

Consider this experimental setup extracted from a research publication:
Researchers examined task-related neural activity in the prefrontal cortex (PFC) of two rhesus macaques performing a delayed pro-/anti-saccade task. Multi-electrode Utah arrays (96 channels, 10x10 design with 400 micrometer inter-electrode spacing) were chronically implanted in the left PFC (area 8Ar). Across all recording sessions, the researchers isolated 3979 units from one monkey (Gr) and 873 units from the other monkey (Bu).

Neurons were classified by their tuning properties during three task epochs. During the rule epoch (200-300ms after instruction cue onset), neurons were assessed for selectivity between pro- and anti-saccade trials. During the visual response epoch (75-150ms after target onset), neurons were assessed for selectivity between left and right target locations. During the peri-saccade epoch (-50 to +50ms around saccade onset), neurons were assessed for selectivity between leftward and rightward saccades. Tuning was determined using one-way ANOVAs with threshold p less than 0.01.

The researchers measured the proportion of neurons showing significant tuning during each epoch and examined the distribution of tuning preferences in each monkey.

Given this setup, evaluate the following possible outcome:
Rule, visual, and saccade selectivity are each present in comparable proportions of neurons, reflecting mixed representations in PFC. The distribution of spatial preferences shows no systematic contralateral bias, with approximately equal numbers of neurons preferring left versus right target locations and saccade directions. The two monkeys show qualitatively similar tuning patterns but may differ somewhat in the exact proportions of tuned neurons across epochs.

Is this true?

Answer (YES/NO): NO